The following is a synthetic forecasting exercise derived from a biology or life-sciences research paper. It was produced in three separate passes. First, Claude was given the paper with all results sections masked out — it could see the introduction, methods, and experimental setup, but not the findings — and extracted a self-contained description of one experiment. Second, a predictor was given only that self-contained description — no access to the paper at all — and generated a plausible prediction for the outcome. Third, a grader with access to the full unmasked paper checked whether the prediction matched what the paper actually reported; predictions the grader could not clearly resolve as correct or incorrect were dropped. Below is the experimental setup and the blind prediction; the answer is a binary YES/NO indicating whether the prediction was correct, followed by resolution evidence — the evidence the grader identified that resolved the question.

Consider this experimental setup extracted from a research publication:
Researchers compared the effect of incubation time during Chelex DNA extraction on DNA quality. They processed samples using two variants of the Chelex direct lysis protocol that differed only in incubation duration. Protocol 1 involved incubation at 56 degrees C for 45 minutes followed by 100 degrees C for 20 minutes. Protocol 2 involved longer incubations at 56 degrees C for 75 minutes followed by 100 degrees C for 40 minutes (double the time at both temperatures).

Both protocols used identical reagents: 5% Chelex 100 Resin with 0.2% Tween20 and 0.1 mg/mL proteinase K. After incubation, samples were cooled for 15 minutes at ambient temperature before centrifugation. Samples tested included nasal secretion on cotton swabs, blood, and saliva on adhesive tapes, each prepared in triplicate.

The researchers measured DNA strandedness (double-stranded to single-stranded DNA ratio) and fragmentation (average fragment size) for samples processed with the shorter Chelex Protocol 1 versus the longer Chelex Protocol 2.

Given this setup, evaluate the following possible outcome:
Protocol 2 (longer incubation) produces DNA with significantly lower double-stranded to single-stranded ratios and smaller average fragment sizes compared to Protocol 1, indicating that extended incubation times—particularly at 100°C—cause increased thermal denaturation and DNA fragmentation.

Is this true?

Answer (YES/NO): YES